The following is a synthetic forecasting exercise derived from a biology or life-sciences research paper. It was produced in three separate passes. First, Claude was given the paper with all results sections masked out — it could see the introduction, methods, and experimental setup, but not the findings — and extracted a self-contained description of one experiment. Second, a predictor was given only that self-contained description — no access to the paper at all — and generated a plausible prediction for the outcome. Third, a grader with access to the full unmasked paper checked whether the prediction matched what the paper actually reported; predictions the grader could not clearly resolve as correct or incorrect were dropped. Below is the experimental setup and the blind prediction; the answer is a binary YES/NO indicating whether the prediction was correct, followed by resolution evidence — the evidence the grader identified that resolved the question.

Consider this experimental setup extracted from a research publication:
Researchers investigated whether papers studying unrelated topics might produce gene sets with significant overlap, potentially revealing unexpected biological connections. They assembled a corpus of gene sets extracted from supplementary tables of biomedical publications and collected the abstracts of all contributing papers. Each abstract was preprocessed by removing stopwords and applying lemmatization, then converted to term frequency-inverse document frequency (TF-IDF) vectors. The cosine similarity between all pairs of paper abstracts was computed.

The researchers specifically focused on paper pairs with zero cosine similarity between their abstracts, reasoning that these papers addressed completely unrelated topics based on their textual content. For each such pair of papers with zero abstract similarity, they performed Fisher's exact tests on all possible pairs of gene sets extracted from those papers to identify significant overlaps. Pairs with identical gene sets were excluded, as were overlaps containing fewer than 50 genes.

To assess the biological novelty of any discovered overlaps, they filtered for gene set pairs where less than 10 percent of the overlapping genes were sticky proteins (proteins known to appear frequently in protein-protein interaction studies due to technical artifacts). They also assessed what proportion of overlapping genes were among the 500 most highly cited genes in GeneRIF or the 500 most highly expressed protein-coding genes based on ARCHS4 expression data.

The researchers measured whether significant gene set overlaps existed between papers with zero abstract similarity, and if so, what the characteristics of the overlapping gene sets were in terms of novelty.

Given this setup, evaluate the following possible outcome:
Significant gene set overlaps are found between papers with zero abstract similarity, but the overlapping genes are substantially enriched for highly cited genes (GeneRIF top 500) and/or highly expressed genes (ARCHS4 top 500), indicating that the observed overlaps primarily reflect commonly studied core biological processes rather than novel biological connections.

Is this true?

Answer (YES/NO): YES